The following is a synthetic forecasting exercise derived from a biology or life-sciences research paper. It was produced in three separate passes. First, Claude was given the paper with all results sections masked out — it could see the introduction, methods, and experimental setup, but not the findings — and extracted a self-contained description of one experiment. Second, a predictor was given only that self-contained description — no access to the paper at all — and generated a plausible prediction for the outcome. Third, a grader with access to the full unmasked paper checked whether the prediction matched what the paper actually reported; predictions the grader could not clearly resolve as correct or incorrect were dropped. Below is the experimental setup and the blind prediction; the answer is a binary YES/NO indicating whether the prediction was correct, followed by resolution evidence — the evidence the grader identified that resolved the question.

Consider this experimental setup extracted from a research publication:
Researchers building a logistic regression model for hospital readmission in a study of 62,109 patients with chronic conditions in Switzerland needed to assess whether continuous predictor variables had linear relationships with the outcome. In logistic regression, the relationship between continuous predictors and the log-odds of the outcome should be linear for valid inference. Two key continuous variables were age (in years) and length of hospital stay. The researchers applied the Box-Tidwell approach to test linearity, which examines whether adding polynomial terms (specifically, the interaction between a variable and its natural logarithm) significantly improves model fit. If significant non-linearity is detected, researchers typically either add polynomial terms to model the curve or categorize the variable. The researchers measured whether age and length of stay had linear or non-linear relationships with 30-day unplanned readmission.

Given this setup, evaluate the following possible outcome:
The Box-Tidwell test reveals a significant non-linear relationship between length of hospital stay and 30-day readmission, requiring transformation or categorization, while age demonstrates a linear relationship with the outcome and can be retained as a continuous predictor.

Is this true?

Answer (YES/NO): NO